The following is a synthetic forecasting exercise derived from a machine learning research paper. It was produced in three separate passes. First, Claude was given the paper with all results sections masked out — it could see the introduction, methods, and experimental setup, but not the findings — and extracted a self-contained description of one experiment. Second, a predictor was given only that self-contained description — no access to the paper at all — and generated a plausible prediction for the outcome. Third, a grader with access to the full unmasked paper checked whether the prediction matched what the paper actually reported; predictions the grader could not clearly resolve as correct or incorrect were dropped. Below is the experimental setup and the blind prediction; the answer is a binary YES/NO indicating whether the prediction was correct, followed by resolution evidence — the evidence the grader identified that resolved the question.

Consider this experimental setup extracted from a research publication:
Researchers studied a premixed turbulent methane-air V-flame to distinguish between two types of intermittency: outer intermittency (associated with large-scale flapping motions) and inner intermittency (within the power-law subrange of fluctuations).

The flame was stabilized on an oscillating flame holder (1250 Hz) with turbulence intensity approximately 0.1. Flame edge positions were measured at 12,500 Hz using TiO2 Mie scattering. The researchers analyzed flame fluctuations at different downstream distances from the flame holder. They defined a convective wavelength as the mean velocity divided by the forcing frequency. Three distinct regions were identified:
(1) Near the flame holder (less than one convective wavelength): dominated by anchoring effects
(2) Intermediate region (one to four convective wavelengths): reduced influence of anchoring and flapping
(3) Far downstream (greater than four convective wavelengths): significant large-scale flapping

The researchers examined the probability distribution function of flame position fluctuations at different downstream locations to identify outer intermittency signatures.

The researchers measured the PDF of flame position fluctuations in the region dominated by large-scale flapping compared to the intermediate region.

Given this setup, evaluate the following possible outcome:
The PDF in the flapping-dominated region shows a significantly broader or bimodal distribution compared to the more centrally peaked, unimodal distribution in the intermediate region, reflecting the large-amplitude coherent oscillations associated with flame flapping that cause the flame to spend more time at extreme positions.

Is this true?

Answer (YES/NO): NO